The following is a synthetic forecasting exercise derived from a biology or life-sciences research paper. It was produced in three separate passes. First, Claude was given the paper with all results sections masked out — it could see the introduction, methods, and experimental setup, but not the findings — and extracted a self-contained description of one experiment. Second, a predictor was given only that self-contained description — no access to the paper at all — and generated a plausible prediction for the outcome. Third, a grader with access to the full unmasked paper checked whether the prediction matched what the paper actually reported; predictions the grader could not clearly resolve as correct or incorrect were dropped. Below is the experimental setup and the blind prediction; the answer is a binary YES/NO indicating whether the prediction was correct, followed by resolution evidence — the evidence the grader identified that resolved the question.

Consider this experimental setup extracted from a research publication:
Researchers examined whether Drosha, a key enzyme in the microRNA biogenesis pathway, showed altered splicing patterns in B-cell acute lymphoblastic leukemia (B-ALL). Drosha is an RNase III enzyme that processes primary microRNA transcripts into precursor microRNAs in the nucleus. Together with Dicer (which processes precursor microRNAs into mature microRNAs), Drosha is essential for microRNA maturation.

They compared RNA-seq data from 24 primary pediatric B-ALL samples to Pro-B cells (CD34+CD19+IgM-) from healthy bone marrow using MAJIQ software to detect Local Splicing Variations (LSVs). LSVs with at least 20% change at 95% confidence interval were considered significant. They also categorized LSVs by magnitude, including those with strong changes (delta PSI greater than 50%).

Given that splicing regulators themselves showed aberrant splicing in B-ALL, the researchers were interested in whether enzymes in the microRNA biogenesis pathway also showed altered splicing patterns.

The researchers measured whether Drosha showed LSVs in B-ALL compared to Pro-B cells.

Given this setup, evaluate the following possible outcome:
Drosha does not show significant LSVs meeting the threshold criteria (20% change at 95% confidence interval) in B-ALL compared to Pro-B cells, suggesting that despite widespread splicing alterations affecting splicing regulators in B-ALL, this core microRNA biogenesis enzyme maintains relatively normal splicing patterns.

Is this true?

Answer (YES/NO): NO